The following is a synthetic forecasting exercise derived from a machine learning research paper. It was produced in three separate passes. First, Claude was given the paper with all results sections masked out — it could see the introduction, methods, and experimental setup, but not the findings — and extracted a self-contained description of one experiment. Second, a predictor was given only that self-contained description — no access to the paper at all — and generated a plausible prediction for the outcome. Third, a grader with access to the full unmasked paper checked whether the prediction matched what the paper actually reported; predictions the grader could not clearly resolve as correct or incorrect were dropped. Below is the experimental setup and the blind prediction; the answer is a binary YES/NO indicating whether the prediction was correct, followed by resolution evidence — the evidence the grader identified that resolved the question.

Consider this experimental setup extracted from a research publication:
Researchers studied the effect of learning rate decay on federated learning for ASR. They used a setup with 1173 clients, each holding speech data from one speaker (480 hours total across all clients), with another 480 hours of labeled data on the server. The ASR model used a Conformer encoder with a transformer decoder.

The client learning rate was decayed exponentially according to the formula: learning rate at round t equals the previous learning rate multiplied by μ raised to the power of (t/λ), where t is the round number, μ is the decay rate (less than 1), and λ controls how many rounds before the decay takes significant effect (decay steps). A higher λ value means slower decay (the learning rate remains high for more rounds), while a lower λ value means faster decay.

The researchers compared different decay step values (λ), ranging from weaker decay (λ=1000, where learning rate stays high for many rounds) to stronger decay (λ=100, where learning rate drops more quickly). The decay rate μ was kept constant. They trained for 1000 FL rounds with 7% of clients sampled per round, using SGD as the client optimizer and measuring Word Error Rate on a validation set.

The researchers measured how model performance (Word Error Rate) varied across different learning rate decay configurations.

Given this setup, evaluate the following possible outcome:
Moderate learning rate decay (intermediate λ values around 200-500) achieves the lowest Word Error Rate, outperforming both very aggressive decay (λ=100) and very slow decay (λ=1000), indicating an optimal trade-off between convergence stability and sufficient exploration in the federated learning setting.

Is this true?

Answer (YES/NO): NO